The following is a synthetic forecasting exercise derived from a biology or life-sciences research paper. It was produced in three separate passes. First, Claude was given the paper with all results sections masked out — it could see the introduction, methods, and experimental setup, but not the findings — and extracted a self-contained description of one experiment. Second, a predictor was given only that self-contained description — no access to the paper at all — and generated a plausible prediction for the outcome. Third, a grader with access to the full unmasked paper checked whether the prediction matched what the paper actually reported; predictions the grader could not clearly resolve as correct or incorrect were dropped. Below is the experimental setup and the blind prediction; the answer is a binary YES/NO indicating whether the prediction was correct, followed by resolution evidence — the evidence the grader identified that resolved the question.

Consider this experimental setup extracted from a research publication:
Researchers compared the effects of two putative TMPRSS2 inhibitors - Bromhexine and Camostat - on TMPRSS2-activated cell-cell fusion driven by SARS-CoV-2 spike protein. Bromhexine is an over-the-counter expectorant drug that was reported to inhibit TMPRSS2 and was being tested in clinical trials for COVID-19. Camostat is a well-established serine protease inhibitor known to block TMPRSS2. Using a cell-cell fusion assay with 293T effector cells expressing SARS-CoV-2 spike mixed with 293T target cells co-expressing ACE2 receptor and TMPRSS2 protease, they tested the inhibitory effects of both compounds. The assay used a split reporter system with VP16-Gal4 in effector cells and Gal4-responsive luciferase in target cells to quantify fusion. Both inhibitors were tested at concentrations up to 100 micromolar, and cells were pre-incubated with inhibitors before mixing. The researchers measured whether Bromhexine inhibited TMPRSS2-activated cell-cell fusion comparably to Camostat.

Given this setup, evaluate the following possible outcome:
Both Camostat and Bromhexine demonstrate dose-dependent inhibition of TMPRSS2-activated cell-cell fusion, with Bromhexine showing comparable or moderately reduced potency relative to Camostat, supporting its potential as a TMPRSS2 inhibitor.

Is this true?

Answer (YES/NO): NO